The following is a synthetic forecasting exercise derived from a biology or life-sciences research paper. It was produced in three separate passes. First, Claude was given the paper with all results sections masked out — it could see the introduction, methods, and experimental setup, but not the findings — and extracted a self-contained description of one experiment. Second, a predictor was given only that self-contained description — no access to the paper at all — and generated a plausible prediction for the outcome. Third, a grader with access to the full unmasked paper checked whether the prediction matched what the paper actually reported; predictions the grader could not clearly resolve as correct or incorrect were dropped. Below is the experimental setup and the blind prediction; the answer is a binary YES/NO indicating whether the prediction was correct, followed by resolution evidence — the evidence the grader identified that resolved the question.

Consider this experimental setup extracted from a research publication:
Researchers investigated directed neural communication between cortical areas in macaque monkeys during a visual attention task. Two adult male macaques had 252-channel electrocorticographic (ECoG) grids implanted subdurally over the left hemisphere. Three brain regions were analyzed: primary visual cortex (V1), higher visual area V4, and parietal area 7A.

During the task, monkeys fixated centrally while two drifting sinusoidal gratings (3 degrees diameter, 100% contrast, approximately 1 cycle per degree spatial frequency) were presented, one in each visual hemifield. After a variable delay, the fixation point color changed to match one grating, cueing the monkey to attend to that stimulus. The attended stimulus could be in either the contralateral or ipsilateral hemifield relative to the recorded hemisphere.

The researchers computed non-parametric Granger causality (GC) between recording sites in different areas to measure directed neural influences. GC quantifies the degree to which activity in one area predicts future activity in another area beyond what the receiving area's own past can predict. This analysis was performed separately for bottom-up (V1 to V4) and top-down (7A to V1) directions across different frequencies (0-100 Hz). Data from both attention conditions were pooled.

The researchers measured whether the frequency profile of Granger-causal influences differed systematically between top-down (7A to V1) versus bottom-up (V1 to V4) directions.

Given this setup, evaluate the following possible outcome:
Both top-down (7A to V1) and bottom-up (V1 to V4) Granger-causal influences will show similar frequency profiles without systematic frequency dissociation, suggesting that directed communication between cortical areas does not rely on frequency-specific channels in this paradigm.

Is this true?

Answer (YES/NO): NO